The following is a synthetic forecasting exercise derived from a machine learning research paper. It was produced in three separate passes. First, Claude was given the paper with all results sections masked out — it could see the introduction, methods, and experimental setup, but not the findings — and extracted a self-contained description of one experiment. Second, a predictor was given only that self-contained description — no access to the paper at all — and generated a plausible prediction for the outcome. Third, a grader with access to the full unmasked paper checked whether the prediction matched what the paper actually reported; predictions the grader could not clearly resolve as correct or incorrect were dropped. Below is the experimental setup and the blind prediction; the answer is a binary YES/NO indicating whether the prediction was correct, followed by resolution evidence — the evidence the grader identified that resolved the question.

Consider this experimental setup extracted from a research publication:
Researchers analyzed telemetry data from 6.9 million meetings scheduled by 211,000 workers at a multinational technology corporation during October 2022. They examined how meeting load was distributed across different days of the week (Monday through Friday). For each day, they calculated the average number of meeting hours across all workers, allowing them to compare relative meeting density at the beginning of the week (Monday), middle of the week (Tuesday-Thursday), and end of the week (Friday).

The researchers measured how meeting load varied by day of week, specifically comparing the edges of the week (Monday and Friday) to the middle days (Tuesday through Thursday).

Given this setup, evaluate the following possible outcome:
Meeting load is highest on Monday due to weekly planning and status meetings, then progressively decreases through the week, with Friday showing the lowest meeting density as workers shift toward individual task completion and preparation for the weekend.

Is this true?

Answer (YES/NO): NO